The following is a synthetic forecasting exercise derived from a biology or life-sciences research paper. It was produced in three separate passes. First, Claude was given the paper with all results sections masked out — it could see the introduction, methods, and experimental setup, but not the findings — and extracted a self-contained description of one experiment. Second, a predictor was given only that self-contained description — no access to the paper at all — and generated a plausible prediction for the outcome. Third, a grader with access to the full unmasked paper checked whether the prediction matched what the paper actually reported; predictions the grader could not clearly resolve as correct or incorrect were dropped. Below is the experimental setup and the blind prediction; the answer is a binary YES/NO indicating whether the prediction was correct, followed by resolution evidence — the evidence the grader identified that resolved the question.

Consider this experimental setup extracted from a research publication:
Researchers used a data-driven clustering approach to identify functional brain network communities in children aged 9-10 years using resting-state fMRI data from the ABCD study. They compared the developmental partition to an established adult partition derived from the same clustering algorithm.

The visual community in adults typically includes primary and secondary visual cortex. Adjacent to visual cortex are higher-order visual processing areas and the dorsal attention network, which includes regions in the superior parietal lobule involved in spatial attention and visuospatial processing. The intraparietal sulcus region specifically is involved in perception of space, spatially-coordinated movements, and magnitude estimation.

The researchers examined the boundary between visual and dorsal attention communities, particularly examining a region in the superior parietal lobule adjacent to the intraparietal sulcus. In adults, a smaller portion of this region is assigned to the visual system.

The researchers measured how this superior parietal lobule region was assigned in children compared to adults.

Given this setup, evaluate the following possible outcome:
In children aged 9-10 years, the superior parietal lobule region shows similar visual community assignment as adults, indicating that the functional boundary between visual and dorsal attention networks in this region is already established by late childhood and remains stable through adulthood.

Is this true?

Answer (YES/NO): NO